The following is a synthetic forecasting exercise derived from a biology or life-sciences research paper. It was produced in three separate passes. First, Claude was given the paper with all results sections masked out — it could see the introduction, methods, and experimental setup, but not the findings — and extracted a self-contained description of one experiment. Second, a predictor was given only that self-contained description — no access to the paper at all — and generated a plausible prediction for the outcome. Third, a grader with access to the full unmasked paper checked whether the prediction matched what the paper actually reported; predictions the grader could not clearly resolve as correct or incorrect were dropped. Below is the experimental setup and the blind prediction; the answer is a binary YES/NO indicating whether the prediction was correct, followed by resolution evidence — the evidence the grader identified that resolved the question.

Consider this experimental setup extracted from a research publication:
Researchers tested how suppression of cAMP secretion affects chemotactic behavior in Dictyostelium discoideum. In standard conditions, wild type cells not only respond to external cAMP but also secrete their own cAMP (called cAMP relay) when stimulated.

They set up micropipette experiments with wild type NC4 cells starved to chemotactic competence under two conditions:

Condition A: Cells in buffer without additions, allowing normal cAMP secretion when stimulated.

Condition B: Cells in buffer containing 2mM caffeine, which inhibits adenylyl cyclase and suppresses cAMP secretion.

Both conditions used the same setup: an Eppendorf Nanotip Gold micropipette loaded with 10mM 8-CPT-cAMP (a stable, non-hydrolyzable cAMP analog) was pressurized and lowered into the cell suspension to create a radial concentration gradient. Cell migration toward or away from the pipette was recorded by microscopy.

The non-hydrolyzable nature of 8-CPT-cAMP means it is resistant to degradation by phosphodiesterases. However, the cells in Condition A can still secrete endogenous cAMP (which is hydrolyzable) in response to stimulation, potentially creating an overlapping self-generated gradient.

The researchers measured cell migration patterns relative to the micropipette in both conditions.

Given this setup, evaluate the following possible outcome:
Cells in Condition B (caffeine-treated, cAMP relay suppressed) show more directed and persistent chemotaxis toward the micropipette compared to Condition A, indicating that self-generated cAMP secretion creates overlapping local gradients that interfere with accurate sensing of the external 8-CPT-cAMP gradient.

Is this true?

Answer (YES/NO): NO